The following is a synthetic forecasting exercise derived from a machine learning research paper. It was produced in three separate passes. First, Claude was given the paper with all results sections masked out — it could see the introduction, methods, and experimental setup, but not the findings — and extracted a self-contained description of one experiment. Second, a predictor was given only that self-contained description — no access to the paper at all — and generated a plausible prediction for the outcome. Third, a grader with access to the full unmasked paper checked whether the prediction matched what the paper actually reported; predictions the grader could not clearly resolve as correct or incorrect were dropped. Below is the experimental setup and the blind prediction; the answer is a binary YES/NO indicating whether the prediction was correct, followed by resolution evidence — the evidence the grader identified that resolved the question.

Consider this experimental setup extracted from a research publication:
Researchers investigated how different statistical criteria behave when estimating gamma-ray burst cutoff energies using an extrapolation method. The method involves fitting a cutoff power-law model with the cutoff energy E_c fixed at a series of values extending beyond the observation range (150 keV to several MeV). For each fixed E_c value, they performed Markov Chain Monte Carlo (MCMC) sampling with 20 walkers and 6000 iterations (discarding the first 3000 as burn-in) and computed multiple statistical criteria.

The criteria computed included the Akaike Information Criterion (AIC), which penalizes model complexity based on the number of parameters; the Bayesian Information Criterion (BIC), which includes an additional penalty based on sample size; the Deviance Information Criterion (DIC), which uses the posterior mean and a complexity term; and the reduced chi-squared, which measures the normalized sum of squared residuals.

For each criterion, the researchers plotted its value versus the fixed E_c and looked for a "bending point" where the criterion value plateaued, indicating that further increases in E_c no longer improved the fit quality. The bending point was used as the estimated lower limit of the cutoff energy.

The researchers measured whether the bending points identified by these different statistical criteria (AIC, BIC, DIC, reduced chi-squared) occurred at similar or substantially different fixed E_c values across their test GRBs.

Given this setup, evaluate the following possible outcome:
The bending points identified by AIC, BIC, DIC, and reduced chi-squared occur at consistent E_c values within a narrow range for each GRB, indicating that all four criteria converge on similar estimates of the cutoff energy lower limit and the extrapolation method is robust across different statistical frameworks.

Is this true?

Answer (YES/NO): NO